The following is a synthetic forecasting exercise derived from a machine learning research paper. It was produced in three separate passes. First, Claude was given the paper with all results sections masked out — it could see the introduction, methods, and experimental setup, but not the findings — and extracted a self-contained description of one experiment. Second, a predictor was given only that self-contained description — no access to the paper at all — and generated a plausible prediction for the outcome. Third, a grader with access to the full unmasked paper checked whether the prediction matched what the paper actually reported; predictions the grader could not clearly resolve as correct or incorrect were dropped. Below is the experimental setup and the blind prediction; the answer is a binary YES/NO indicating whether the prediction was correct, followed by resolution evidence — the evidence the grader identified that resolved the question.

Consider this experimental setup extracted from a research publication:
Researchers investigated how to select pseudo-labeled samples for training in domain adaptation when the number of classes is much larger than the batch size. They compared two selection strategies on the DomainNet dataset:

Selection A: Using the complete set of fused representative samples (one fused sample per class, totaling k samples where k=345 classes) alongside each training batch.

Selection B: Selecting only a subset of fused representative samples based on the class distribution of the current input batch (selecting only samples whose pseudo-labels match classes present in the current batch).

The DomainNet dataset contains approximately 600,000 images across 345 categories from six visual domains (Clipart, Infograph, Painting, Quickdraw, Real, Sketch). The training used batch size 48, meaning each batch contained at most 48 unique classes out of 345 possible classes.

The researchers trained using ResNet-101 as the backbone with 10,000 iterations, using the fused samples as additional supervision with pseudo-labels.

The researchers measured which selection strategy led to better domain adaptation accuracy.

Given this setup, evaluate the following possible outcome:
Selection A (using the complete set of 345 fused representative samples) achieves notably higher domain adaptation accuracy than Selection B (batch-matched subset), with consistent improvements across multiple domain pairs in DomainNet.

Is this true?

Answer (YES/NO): NO